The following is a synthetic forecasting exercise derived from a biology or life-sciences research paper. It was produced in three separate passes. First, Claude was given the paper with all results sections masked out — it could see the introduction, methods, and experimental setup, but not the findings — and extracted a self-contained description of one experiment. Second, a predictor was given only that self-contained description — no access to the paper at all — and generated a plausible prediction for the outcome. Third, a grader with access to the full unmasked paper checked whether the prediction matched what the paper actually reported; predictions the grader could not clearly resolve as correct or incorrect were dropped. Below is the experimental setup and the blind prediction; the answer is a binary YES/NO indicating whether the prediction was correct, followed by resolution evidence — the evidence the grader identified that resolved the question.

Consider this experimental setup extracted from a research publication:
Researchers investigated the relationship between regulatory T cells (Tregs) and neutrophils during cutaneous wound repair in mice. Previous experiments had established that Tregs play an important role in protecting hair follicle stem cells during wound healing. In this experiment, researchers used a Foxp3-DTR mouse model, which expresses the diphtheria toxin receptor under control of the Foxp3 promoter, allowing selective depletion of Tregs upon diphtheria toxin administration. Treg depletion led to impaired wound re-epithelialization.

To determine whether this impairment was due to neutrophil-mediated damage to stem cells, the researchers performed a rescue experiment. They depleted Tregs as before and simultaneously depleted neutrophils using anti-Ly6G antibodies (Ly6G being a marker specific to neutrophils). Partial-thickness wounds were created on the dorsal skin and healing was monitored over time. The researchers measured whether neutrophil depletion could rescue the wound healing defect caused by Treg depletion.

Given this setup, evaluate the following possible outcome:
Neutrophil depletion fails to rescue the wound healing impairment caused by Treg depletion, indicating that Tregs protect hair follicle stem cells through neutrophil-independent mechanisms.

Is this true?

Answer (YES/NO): NO